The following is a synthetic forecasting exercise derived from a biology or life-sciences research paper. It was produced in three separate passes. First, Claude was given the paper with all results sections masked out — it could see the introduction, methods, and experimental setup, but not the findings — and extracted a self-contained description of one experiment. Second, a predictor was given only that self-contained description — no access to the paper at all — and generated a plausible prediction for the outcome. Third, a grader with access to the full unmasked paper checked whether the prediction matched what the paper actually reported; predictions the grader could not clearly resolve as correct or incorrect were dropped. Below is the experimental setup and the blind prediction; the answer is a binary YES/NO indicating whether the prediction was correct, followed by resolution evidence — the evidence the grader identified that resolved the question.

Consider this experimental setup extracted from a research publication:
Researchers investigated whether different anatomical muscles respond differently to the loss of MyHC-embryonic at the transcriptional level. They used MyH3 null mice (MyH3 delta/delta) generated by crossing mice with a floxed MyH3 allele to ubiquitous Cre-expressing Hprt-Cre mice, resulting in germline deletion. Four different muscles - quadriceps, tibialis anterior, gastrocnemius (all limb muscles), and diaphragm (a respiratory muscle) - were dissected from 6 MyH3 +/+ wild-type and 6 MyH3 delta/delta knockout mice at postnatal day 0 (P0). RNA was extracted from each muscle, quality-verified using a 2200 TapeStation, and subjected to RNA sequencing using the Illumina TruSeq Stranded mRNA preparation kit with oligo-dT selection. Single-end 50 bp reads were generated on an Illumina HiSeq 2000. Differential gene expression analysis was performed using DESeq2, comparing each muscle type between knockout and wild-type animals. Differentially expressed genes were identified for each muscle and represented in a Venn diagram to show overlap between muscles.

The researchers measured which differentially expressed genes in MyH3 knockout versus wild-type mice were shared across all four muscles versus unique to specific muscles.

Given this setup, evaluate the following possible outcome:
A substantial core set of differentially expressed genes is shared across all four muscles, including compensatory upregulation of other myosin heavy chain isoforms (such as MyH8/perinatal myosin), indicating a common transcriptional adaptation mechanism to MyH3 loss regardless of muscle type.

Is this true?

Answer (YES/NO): NO